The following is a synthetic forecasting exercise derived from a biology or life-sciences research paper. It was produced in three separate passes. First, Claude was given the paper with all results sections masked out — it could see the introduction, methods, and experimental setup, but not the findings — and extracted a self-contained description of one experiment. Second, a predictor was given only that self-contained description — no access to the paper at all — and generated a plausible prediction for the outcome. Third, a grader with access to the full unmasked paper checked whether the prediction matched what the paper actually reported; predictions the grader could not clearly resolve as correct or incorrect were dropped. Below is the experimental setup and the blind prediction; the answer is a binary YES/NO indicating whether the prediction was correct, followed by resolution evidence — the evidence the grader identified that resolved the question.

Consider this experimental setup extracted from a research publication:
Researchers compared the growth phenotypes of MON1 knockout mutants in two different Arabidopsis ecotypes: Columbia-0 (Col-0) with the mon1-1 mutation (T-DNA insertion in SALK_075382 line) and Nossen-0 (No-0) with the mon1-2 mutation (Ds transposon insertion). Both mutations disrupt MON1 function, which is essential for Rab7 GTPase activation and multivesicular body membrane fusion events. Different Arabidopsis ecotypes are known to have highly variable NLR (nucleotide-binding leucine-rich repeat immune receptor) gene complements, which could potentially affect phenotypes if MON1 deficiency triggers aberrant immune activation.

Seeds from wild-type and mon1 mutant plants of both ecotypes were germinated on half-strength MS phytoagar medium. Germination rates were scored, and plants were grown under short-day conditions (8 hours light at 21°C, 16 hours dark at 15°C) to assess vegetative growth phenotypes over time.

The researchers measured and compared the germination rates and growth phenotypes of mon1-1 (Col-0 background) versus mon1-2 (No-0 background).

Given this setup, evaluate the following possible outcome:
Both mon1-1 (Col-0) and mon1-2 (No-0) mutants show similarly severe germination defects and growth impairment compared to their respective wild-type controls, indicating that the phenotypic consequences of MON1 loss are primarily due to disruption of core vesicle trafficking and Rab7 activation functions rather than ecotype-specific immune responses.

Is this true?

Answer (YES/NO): NO